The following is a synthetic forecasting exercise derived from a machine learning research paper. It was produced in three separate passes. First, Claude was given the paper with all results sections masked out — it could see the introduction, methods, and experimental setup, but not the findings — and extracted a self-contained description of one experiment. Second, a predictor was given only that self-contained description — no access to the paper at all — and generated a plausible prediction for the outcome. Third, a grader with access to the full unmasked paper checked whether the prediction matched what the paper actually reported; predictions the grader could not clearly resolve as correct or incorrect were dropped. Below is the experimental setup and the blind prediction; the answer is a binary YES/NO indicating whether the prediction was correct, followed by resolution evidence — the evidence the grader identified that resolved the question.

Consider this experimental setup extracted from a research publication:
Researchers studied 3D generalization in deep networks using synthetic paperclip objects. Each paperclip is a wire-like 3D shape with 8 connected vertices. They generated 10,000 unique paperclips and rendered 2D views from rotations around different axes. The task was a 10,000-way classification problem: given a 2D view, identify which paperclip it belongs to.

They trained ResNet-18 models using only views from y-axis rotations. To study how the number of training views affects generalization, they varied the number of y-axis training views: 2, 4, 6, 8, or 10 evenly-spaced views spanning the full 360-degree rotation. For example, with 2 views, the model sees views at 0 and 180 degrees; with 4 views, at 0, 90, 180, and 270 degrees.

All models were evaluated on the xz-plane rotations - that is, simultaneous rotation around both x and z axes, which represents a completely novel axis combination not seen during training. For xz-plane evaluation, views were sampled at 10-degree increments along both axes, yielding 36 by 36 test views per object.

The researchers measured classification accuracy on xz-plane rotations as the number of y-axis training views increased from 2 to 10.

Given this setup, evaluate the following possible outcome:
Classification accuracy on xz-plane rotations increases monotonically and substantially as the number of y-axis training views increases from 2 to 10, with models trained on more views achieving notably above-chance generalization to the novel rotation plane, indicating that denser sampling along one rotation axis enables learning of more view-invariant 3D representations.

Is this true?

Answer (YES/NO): NO